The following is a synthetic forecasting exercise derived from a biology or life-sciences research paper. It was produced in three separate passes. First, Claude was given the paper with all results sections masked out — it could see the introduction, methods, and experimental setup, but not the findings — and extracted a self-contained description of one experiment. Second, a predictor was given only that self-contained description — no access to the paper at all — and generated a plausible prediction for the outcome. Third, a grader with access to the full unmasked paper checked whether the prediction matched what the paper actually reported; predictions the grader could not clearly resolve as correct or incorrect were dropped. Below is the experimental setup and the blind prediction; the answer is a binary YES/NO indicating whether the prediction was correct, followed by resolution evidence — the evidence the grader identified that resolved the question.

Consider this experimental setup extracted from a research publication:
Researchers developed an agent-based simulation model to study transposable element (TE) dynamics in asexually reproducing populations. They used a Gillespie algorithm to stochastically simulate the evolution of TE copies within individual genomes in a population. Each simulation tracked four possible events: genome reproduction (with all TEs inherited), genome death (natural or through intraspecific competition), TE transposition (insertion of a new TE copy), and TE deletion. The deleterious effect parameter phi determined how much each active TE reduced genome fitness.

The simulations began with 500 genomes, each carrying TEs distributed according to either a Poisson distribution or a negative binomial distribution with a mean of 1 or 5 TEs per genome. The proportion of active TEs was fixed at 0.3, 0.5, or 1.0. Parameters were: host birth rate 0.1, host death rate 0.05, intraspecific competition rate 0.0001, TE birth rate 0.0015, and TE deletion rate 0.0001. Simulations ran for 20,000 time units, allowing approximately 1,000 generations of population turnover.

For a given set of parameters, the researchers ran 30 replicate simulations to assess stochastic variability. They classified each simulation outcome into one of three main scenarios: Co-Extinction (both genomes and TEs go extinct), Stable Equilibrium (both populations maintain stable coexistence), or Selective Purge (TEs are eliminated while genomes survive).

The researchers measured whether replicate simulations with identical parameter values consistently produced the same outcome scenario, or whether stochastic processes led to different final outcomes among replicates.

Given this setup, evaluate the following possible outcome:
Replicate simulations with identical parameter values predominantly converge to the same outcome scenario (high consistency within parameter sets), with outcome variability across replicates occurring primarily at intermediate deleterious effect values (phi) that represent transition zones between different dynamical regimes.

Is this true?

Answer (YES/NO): NO